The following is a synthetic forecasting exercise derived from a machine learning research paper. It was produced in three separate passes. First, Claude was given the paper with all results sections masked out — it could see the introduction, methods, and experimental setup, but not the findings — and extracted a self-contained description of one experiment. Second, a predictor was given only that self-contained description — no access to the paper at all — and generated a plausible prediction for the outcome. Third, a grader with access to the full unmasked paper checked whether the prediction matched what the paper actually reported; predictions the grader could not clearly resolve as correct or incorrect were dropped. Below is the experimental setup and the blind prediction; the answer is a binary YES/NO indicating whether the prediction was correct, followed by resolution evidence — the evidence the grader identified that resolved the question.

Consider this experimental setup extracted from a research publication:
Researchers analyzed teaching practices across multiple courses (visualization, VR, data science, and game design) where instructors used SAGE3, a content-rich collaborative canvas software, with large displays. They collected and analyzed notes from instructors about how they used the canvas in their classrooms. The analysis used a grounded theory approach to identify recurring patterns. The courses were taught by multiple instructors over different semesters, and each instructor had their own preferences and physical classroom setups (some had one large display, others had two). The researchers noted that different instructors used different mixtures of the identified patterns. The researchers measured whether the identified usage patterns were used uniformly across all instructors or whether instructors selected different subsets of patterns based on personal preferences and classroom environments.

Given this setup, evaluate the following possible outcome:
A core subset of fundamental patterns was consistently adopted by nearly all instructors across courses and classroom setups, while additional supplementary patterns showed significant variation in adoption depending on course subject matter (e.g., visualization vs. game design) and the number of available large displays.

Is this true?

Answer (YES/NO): NO